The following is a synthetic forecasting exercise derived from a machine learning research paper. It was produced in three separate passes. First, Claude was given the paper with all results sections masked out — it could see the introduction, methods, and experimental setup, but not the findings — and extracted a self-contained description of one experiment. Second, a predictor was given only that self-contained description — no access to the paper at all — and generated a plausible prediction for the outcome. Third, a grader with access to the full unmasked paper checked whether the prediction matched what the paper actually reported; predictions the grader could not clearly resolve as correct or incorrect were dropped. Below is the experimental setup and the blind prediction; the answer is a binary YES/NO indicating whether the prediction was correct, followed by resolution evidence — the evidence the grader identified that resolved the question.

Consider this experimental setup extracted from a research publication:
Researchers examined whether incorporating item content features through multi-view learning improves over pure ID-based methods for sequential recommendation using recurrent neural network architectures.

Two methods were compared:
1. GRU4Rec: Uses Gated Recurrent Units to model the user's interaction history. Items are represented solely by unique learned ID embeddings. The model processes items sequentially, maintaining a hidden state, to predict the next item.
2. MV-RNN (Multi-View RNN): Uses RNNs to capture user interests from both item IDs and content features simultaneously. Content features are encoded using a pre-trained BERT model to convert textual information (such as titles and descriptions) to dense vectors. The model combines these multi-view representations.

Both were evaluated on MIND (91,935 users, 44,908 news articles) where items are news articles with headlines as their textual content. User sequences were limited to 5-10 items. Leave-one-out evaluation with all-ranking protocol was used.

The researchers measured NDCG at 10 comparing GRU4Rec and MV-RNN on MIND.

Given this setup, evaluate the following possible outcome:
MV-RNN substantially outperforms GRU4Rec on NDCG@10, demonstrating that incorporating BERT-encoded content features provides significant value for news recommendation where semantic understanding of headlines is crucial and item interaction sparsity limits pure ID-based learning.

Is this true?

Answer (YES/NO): NO